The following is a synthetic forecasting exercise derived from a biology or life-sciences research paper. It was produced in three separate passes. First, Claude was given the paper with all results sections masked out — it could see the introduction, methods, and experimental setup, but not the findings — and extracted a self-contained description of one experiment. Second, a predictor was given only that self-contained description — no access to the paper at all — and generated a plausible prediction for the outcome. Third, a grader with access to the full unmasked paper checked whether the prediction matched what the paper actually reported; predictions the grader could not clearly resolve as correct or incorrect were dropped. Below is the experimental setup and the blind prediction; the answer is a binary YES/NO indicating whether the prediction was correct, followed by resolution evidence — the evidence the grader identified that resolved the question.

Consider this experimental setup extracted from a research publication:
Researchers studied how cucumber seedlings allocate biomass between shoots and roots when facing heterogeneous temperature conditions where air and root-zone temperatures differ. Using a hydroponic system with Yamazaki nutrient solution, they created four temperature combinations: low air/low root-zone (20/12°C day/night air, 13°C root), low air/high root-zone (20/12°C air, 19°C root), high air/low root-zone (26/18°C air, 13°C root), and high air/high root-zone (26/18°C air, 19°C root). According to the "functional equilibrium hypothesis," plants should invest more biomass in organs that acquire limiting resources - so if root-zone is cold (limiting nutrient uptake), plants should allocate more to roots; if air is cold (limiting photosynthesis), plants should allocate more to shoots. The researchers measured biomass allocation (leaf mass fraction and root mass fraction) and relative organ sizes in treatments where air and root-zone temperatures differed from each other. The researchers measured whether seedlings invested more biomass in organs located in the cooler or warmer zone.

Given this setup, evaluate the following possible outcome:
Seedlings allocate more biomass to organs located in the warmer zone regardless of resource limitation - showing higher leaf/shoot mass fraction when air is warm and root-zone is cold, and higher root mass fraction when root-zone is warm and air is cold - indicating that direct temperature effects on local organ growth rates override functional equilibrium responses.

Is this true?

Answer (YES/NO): YES